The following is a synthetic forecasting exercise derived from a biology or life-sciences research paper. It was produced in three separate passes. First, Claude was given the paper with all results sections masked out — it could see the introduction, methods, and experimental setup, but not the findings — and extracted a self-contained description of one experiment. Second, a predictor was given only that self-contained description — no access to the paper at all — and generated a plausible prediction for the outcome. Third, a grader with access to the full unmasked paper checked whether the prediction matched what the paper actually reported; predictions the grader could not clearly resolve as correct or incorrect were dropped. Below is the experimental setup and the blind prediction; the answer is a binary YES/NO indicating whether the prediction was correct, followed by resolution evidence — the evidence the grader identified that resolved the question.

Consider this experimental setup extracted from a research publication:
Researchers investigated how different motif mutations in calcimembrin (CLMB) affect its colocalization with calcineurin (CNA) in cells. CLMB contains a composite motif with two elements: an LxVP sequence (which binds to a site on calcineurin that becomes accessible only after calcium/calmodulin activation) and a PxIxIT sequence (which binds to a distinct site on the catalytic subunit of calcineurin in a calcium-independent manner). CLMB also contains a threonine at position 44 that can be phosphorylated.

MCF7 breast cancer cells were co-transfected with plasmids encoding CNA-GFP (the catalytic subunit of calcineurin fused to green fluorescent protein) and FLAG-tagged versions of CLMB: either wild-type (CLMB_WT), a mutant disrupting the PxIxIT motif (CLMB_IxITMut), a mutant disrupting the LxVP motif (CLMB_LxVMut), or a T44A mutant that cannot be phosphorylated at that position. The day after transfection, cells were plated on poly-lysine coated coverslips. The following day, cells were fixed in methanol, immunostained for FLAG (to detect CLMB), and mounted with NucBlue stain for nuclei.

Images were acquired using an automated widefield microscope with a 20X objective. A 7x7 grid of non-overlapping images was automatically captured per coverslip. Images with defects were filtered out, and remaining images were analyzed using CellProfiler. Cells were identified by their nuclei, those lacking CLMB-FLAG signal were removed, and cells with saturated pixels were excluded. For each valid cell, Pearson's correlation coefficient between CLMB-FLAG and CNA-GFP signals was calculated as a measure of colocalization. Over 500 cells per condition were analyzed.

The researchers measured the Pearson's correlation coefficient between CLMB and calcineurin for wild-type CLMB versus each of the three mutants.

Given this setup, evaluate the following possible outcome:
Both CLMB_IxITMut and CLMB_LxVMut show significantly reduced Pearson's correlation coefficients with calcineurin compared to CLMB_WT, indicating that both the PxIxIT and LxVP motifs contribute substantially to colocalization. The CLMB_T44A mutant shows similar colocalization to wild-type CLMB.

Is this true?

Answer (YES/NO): NO